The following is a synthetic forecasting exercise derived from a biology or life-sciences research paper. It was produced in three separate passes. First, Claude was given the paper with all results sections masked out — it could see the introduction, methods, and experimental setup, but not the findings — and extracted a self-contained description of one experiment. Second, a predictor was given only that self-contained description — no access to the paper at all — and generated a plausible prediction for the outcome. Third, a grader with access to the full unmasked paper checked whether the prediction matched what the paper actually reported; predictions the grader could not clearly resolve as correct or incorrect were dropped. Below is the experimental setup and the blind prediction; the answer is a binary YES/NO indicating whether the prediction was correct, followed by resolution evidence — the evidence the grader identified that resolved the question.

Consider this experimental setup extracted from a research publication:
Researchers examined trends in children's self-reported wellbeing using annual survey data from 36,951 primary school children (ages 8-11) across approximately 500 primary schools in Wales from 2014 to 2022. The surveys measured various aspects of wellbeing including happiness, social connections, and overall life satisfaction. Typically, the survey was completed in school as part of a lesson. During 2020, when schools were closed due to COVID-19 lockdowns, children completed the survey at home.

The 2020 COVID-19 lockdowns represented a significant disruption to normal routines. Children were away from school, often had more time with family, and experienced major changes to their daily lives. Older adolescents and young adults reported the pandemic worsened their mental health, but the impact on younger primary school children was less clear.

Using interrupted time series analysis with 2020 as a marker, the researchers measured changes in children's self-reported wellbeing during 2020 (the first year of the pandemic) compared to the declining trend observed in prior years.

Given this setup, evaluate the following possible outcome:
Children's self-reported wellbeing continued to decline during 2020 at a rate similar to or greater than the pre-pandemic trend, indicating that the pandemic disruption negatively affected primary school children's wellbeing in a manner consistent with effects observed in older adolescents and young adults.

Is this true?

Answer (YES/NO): NO